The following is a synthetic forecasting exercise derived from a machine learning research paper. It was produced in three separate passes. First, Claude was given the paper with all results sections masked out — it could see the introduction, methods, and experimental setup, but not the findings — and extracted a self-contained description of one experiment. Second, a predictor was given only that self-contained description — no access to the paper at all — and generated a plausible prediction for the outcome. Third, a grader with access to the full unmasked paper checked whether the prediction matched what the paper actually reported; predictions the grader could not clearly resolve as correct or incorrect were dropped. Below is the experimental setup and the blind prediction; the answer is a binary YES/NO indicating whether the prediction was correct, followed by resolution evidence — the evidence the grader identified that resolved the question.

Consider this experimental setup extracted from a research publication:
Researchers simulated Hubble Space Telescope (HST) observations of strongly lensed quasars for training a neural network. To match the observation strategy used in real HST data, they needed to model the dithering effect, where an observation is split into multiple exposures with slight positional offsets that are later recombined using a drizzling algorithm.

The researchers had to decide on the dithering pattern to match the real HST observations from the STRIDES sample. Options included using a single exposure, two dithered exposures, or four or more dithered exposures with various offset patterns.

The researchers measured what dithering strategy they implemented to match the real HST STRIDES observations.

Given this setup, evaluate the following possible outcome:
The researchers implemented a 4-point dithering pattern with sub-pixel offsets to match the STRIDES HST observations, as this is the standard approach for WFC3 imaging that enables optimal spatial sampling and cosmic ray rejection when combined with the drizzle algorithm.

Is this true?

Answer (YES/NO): NO